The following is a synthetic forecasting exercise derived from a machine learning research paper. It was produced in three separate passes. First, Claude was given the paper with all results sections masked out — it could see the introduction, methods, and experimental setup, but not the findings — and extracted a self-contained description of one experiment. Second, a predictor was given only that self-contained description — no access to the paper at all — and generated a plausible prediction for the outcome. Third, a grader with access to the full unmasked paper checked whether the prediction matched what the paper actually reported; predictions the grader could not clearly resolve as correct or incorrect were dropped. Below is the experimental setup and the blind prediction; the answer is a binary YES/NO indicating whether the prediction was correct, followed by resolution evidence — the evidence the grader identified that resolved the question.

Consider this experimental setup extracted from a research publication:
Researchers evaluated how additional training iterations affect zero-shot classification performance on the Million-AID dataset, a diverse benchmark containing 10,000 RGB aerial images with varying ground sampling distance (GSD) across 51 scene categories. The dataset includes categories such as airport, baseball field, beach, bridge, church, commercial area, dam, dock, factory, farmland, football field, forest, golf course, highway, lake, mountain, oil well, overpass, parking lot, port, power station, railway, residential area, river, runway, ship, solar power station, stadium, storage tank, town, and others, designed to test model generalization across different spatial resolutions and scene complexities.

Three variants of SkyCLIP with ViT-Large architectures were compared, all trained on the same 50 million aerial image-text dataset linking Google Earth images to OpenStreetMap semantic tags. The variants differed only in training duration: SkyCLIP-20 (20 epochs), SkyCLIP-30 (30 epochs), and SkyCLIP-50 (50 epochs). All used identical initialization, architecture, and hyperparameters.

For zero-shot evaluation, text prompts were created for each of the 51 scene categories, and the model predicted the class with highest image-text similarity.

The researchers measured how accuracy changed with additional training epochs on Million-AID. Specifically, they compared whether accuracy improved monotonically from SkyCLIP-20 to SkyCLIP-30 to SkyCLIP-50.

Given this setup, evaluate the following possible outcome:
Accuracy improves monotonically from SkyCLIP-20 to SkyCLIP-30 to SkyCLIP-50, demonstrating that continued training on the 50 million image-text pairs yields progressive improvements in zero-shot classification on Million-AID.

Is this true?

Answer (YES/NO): YES